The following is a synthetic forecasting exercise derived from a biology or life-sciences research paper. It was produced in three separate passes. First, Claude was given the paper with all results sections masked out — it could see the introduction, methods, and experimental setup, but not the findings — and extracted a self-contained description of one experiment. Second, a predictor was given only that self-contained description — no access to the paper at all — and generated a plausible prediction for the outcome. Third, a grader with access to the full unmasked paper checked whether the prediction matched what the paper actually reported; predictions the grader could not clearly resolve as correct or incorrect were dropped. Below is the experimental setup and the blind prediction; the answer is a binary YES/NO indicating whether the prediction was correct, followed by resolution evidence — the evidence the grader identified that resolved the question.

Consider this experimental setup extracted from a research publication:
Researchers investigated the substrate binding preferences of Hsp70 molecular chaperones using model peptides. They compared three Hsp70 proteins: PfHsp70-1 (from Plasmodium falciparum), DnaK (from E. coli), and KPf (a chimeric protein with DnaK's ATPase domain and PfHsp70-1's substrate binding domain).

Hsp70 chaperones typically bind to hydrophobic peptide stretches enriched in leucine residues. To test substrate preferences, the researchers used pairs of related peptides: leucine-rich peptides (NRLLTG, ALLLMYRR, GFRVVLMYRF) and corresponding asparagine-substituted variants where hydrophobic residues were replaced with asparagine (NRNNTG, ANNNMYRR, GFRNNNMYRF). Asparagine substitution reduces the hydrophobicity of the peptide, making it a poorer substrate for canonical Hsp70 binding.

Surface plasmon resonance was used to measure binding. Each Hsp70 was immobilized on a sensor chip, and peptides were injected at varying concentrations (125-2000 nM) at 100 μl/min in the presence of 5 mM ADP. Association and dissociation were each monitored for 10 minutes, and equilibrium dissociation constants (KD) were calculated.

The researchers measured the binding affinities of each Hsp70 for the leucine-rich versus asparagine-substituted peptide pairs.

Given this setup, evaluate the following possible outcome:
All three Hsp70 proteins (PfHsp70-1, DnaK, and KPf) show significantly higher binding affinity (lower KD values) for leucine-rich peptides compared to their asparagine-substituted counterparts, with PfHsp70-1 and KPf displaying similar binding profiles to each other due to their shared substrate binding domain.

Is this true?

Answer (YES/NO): NO